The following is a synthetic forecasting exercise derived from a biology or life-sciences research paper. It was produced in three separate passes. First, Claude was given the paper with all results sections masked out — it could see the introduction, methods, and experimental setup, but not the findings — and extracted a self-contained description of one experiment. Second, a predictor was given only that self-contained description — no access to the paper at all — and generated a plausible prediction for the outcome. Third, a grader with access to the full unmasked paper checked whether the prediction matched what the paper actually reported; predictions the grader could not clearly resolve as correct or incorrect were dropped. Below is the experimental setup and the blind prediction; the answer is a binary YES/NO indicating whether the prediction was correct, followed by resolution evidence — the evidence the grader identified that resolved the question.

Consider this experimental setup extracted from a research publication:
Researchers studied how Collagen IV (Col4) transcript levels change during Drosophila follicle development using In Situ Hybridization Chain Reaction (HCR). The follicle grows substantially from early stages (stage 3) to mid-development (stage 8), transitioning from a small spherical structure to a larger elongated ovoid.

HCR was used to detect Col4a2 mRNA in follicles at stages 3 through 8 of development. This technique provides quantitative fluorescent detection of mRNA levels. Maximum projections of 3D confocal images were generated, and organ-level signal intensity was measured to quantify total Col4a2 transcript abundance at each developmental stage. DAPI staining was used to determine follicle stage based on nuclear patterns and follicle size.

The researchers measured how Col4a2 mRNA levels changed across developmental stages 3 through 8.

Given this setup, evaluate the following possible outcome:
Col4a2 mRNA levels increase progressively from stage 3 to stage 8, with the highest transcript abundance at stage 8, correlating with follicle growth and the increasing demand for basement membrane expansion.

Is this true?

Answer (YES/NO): YES